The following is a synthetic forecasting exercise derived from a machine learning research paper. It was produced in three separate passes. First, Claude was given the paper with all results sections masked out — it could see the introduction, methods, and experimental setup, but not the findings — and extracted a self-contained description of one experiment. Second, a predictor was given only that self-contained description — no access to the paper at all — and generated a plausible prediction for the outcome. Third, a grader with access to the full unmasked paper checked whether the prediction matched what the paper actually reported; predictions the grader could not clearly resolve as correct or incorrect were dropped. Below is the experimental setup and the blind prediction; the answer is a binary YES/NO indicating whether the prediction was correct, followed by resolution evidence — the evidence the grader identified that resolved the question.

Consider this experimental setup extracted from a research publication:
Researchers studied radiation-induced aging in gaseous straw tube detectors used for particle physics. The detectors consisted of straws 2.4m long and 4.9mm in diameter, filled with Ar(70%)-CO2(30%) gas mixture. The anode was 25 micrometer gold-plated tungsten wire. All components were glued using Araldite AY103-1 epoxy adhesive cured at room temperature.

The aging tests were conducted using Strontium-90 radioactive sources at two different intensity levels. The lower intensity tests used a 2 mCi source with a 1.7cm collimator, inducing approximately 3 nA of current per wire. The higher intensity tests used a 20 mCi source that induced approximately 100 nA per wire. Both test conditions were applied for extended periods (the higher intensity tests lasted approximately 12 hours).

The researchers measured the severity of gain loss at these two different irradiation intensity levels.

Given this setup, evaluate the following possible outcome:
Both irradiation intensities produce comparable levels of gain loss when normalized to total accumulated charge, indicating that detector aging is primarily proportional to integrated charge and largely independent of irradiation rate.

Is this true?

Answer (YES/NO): NO